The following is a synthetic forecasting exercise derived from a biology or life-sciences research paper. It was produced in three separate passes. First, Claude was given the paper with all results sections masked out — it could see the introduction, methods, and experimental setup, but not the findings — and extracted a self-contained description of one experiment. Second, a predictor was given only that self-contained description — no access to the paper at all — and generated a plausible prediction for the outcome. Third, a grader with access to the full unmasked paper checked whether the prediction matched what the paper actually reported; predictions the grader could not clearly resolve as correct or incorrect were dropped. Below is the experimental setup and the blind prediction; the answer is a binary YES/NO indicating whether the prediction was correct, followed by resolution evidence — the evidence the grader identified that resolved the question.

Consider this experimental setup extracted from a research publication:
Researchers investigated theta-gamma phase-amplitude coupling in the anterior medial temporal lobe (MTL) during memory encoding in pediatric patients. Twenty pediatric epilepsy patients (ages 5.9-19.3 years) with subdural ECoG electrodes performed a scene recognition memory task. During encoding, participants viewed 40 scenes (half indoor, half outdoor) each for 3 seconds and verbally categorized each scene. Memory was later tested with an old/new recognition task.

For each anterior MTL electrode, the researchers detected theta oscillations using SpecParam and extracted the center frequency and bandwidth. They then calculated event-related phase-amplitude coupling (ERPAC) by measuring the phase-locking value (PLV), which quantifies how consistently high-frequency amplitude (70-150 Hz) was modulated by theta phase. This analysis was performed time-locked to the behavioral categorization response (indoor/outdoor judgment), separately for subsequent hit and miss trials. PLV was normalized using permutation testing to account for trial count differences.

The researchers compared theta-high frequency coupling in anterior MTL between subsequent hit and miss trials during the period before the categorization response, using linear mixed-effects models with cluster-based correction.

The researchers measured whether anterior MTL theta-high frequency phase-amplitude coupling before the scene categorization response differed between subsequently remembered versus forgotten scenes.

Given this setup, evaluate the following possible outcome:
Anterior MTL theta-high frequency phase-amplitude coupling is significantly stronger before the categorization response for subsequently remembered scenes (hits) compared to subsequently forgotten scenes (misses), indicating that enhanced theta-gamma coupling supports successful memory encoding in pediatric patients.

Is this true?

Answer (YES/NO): YES